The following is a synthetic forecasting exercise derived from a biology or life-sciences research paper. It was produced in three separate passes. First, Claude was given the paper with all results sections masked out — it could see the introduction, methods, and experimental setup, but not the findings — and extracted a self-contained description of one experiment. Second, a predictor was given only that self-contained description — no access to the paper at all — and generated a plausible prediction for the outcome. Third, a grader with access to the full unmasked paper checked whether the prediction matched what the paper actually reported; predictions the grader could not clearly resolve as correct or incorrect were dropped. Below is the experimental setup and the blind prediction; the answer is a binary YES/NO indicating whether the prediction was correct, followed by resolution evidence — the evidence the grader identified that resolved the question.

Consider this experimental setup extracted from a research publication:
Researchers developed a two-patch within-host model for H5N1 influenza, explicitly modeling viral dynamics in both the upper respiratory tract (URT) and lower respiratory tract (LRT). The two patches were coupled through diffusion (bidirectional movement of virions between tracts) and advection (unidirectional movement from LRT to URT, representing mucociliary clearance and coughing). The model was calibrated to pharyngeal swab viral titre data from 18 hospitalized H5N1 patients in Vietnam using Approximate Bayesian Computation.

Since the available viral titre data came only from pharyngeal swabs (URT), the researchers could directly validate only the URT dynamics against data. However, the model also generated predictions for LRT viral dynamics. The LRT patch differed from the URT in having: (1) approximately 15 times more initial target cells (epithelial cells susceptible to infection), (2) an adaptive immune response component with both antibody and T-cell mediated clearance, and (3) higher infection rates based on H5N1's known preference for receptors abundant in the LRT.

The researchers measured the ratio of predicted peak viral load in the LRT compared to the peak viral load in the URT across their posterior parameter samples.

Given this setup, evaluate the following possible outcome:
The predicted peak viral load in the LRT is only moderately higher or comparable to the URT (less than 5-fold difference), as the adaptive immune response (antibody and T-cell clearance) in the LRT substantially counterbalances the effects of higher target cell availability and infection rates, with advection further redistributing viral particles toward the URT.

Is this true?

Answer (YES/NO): NO